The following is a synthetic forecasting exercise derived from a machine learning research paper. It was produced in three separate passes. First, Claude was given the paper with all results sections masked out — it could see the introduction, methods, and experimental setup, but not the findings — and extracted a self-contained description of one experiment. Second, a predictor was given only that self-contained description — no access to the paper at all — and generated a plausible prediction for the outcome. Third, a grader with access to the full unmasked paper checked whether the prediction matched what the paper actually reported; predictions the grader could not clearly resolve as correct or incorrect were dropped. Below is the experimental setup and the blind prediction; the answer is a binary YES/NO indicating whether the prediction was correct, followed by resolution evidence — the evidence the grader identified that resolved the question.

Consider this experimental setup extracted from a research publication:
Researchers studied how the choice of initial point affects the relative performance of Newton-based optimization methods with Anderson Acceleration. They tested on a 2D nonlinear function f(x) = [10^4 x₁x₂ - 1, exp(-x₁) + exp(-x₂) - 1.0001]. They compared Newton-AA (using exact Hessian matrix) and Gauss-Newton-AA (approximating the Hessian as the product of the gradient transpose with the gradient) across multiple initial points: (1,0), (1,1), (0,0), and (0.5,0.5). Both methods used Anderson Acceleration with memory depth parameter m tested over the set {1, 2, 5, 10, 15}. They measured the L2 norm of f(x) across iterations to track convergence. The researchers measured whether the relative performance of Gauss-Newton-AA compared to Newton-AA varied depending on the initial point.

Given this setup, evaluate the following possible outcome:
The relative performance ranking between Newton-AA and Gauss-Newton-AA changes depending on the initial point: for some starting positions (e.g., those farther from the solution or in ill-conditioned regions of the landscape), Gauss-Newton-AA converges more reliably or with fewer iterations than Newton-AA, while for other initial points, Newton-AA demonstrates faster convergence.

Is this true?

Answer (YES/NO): YES